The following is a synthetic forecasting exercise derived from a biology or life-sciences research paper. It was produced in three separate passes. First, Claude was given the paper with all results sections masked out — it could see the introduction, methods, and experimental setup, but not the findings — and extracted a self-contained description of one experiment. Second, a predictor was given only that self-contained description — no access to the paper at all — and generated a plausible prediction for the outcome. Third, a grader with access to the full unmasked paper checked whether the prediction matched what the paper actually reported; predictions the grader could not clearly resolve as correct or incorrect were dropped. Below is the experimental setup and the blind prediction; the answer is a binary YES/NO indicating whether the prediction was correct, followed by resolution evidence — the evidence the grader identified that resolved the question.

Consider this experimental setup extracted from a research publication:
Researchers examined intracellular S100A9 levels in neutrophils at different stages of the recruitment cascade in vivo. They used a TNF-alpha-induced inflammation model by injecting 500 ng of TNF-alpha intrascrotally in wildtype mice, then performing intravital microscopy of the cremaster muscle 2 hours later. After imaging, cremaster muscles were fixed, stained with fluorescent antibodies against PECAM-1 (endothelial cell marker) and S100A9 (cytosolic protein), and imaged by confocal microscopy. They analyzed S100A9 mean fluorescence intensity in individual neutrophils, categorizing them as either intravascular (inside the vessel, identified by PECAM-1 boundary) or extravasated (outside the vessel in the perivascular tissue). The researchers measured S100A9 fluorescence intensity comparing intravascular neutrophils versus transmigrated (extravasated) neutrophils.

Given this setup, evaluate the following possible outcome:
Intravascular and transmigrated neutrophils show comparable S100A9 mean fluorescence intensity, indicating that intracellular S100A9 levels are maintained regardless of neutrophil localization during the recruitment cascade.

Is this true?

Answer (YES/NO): YES